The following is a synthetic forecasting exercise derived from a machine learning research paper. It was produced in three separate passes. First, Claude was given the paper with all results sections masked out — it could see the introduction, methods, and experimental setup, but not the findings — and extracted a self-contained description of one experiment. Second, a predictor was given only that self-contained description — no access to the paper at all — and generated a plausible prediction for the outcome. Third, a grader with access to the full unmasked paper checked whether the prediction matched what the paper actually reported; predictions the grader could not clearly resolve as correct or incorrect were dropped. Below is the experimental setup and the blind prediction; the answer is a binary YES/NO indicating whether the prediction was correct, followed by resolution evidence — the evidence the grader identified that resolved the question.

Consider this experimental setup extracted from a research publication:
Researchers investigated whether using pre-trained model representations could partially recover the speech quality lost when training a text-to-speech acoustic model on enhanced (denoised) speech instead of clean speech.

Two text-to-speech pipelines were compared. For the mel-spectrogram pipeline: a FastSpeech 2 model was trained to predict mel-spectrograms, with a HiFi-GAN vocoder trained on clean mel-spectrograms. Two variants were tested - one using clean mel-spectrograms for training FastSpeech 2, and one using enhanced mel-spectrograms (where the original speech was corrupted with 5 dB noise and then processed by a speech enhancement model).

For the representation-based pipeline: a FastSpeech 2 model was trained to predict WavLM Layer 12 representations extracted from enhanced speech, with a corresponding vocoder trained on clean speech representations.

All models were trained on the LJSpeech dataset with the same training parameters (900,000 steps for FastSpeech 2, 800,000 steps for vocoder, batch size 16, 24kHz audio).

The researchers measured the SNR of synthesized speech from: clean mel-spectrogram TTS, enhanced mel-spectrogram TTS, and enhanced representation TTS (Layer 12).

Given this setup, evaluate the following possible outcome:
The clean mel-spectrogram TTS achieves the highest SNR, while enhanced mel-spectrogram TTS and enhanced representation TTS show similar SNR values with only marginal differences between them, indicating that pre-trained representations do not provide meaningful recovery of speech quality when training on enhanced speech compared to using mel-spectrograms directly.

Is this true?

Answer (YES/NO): NO